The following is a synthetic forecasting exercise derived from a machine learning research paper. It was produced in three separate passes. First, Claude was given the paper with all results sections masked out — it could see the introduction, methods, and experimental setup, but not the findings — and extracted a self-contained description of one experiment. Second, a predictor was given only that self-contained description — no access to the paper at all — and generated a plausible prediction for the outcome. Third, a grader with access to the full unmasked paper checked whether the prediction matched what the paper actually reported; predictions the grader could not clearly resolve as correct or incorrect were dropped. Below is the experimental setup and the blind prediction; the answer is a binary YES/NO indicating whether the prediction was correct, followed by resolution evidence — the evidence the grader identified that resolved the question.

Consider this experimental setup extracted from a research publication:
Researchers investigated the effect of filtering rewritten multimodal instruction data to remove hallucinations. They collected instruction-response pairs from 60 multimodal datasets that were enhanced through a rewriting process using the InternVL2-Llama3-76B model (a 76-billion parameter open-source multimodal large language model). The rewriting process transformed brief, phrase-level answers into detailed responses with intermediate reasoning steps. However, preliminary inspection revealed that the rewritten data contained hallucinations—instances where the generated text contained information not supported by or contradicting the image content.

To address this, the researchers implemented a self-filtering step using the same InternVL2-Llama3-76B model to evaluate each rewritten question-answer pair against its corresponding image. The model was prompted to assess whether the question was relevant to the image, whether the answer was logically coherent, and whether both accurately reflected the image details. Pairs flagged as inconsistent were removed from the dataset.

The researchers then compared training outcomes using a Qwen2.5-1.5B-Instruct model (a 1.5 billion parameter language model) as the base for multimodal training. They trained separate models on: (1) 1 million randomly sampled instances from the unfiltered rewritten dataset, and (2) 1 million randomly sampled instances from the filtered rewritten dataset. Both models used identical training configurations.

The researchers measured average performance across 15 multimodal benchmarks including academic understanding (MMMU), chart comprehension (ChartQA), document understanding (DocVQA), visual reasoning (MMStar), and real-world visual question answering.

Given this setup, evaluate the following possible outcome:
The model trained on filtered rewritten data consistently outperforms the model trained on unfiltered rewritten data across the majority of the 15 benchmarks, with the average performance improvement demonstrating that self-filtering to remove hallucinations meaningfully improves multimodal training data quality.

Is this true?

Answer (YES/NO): YES